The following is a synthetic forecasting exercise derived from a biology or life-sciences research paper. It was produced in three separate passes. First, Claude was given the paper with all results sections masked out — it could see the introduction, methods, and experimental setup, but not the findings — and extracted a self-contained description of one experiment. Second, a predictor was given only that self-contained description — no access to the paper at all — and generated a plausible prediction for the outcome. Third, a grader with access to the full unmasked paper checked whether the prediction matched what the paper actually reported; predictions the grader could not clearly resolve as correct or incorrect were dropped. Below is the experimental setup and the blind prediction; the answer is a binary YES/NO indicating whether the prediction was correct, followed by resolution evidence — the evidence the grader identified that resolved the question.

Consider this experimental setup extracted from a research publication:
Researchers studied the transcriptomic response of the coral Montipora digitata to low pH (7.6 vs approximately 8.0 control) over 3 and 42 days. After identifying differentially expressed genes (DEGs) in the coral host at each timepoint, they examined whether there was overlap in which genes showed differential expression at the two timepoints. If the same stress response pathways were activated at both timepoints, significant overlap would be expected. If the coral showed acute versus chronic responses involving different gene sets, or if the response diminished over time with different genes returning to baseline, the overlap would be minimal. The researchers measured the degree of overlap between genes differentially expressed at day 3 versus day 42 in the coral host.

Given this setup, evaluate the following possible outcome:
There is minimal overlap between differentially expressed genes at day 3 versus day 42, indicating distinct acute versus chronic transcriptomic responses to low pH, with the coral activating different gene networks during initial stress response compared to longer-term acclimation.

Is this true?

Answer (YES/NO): NO